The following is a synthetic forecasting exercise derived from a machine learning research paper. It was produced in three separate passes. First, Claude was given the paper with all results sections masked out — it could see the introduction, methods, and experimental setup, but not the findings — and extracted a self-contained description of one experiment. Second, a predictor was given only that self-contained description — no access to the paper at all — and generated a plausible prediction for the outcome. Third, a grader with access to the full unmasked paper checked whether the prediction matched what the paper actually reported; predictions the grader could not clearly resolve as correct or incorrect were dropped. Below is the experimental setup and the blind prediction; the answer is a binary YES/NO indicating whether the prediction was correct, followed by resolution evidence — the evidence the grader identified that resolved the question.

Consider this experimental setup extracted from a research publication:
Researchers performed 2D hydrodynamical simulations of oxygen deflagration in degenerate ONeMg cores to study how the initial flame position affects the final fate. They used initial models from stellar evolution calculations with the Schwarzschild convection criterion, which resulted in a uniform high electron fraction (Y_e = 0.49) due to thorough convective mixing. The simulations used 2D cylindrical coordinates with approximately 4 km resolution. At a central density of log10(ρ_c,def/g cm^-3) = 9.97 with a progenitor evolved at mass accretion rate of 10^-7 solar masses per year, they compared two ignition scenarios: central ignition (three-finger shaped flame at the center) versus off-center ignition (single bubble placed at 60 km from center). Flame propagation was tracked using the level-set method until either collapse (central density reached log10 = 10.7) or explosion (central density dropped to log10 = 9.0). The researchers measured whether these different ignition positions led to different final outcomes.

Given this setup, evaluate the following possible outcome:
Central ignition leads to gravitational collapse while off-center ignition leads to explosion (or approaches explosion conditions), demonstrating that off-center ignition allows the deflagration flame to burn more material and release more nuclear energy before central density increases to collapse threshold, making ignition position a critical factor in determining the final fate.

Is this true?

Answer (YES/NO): YES